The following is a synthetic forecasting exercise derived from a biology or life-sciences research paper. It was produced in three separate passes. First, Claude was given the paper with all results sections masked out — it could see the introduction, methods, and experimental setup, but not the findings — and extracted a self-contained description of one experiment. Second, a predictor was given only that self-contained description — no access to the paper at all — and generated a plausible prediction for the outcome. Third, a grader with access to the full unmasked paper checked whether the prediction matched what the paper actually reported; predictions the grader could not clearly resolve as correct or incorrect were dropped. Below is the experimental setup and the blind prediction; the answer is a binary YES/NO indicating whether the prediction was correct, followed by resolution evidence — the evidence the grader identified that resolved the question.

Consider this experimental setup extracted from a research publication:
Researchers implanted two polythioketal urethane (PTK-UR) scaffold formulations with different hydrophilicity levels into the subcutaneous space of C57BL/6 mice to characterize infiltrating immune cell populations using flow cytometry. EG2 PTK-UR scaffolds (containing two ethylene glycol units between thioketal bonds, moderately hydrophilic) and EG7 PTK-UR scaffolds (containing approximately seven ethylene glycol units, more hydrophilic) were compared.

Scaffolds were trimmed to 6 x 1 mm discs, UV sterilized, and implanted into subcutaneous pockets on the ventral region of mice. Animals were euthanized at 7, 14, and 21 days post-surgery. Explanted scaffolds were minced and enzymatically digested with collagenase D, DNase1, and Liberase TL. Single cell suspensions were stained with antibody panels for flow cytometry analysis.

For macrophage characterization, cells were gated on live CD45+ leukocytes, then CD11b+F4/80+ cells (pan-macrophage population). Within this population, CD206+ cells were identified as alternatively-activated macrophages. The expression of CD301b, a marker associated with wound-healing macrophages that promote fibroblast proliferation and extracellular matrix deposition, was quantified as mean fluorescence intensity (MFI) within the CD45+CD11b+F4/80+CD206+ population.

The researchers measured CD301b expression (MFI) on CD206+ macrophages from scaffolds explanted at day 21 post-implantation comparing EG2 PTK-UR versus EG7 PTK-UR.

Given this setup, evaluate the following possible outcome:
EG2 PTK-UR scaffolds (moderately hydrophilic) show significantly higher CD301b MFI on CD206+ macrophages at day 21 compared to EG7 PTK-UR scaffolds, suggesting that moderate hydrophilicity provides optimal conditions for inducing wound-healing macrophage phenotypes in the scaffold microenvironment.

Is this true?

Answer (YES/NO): NO